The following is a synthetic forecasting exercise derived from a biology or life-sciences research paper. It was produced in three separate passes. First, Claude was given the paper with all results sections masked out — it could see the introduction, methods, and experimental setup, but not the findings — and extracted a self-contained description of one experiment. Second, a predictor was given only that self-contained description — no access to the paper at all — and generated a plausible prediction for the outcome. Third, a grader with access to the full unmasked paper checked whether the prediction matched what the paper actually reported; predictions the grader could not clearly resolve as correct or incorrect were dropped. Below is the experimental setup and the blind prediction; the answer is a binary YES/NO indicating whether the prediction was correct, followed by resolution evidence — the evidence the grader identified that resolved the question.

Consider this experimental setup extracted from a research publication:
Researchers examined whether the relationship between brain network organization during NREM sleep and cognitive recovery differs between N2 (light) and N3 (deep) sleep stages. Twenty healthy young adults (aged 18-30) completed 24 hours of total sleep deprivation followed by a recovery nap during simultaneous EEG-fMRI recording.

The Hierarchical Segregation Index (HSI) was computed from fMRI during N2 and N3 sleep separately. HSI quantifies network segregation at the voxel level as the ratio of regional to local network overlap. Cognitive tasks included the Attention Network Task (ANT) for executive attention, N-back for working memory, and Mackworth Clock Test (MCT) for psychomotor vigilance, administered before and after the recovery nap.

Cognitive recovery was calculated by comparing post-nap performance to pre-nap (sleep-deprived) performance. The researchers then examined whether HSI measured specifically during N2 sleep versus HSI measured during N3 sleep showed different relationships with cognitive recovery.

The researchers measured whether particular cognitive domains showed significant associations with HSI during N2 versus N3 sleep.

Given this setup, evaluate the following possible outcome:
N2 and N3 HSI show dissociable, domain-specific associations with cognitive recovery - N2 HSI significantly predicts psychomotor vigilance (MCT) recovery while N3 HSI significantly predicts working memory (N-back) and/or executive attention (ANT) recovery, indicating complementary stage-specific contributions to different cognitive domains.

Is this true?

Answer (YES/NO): NO